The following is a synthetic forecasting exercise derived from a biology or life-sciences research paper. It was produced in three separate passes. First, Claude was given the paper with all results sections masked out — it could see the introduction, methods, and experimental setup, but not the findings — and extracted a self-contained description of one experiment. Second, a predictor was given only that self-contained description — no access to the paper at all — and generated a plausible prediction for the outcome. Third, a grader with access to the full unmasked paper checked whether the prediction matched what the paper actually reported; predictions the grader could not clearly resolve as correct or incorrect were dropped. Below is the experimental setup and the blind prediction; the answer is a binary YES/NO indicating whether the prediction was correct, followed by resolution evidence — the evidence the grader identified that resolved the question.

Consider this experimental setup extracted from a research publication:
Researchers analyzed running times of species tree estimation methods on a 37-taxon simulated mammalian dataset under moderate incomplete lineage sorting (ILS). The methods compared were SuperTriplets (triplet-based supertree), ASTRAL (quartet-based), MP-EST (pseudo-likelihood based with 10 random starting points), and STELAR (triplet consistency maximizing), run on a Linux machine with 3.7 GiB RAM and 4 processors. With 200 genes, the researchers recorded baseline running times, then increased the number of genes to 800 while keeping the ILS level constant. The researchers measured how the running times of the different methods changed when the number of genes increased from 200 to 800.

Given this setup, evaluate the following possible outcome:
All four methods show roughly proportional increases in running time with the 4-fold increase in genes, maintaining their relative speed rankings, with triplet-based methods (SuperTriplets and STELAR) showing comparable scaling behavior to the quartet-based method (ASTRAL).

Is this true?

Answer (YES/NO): NO